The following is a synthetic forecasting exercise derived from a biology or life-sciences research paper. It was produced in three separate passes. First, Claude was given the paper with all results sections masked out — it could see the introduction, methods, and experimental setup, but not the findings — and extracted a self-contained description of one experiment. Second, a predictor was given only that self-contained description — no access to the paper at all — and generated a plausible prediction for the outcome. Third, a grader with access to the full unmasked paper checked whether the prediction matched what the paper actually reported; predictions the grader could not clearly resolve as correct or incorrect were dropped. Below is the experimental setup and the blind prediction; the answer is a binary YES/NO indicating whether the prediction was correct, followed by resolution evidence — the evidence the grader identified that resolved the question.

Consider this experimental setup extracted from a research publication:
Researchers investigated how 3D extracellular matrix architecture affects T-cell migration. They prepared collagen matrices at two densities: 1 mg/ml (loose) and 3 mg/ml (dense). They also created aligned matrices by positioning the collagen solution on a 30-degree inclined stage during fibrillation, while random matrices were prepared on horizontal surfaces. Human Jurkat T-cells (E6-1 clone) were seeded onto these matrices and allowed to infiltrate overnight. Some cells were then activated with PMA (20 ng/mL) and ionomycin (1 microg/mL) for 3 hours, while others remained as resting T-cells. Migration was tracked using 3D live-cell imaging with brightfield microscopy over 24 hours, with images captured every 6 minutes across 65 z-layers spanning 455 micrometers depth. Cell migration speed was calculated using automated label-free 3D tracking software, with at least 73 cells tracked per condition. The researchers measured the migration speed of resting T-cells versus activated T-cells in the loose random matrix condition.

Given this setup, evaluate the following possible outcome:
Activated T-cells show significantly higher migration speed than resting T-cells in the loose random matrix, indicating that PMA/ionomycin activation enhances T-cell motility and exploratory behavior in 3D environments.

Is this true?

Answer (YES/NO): NO